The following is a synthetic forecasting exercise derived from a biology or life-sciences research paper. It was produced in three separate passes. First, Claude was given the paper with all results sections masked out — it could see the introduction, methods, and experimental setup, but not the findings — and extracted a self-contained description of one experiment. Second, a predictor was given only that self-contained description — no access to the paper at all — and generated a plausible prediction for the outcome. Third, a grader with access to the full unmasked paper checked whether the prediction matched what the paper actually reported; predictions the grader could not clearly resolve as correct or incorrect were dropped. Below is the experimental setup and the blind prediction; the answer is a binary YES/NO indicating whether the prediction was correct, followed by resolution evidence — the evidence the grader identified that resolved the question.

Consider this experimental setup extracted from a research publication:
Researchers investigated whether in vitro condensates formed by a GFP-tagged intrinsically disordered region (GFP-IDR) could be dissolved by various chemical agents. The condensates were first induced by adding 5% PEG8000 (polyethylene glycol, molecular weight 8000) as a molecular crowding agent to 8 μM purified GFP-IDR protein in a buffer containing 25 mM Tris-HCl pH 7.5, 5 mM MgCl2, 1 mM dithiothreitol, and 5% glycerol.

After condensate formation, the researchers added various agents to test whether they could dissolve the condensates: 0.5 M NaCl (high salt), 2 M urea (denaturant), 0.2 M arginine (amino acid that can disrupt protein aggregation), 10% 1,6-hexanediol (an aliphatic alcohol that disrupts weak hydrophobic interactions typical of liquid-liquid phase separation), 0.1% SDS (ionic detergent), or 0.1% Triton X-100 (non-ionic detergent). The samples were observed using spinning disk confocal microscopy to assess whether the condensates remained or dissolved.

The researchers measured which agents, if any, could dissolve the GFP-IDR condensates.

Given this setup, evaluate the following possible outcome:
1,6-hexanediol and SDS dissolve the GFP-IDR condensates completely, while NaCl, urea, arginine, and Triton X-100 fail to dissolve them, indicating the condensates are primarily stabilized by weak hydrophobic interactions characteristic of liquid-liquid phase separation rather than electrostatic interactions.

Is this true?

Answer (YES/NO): NO